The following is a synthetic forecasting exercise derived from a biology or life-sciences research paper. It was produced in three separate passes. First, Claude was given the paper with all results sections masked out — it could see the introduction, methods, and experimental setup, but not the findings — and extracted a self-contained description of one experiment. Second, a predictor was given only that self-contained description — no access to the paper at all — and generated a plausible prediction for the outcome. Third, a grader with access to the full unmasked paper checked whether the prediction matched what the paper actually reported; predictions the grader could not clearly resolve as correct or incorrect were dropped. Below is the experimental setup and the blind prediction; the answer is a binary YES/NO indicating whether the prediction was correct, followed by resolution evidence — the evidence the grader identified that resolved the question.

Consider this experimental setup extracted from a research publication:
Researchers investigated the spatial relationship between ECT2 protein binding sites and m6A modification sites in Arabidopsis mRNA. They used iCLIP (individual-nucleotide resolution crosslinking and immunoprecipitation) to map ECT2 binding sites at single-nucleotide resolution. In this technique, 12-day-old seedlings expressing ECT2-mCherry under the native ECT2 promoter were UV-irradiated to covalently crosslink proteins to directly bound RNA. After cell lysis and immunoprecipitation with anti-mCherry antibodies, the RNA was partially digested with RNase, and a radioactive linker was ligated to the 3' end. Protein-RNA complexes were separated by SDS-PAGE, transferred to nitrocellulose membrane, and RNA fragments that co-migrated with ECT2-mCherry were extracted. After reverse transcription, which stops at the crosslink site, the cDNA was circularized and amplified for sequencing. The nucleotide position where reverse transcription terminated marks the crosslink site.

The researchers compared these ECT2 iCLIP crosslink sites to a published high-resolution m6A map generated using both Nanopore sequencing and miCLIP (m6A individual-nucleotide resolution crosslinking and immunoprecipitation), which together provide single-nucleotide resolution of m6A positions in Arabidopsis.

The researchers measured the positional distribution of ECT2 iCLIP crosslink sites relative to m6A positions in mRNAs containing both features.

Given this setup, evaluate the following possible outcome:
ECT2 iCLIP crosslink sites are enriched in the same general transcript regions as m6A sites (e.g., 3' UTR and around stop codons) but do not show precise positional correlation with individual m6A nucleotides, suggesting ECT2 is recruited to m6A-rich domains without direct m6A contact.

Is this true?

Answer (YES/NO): NO